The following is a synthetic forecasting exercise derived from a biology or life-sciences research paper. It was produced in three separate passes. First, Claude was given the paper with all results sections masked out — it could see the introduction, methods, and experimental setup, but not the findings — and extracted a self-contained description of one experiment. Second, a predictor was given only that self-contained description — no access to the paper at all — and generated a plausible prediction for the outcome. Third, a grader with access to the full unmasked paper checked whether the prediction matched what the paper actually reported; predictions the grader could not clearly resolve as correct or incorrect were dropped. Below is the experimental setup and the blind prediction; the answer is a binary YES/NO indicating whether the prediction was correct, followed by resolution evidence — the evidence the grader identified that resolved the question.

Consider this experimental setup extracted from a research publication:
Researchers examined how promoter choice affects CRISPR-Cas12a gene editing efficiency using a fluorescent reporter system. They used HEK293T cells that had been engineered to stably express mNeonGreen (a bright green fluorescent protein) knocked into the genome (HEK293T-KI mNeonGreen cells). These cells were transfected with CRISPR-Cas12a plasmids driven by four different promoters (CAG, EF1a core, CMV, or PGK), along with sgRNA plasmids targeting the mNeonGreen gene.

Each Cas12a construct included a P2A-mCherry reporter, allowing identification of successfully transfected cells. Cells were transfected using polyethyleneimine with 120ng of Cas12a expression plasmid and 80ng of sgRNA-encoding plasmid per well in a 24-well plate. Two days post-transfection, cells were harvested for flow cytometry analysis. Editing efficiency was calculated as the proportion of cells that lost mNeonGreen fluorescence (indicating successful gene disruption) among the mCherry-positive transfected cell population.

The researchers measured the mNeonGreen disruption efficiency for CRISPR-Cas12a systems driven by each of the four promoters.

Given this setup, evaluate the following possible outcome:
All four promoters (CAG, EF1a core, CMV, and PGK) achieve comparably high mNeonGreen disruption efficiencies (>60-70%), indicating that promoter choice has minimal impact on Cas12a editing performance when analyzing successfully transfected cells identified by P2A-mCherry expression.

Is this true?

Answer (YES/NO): NO